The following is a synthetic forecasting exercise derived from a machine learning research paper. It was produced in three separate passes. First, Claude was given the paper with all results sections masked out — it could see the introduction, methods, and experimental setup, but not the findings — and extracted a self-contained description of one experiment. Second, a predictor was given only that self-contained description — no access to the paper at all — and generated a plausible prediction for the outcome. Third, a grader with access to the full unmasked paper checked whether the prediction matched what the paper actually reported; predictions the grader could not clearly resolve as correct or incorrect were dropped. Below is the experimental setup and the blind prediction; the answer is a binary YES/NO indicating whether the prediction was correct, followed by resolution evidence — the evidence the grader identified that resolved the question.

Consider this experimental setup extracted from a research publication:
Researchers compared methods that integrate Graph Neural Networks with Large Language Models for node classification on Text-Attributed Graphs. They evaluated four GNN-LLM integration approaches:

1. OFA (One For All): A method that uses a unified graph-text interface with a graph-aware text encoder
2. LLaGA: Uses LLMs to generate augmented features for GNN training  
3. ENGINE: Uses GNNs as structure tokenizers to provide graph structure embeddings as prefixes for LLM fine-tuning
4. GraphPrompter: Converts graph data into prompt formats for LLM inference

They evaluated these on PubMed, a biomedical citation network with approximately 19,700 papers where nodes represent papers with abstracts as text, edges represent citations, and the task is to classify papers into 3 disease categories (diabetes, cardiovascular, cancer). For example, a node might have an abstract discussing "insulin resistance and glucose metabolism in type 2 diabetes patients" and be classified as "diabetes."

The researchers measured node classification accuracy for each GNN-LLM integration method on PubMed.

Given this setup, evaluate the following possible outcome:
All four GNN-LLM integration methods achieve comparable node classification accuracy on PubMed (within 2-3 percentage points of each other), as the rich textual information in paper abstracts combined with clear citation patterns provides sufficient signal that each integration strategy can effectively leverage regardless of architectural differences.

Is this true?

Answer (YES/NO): NO